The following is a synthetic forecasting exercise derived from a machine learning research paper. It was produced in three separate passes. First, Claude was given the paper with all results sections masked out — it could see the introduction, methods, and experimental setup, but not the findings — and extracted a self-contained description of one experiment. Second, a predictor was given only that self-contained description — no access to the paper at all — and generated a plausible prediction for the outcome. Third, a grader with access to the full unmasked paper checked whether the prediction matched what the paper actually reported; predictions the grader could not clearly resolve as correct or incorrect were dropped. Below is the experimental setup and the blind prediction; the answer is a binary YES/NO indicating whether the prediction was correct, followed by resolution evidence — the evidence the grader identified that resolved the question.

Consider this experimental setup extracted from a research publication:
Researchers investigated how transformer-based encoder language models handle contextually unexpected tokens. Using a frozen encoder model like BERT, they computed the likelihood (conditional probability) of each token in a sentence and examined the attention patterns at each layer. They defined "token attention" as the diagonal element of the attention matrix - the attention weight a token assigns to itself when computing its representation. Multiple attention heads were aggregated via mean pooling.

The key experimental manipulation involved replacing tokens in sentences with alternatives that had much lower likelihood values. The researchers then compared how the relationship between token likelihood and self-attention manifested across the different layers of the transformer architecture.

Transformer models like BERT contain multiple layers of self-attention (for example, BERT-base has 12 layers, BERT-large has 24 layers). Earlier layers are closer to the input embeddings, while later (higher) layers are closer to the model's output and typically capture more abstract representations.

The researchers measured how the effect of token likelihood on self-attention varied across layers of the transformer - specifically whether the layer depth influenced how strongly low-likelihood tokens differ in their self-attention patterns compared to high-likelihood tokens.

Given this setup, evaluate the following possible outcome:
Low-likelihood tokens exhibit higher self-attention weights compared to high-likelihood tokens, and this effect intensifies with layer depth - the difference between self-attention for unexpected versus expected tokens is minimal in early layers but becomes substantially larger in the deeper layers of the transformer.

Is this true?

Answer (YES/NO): NO